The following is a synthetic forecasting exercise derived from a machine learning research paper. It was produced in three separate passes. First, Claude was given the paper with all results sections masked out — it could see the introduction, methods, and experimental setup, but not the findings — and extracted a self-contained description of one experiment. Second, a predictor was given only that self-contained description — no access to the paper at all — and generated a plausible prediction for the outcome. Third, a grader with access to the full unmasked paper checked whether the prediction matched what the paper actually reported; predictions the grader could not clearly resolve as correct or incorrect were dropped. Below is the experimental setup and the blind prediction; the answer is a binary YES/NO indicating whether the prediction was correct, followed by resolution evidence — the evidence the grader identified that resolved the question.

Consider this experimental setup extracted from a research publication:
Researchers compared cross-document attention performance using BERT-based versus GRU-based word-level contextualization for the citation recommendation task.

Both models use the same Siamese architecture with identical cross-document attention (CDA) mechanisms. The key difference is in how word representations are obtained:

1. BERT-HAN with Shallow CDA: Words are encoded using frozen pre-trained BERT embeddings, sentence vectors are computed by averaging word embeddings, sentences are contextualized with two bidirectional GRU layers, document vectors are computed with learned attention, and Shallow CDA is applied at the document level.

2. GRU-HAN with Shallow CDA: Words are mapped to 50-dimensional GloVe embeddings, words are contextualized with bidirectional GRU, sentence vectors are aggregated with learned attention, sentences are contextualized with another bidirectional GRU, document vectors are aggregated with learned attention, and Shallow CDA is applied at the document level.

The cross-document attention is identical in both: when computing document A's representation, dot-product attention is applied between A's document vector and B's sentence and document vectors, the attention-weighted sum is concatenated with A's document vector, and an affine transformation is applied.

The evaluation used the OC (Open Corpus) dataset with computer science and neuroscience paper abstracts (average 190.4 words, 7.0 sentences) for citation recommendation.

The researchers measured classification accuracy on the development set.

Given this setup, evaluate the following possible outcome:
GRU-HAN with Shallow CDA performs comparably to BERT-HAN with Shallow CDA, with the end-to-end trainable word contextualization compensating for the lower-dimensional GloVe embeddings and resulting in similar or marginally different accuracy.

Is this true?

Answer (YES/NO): NO